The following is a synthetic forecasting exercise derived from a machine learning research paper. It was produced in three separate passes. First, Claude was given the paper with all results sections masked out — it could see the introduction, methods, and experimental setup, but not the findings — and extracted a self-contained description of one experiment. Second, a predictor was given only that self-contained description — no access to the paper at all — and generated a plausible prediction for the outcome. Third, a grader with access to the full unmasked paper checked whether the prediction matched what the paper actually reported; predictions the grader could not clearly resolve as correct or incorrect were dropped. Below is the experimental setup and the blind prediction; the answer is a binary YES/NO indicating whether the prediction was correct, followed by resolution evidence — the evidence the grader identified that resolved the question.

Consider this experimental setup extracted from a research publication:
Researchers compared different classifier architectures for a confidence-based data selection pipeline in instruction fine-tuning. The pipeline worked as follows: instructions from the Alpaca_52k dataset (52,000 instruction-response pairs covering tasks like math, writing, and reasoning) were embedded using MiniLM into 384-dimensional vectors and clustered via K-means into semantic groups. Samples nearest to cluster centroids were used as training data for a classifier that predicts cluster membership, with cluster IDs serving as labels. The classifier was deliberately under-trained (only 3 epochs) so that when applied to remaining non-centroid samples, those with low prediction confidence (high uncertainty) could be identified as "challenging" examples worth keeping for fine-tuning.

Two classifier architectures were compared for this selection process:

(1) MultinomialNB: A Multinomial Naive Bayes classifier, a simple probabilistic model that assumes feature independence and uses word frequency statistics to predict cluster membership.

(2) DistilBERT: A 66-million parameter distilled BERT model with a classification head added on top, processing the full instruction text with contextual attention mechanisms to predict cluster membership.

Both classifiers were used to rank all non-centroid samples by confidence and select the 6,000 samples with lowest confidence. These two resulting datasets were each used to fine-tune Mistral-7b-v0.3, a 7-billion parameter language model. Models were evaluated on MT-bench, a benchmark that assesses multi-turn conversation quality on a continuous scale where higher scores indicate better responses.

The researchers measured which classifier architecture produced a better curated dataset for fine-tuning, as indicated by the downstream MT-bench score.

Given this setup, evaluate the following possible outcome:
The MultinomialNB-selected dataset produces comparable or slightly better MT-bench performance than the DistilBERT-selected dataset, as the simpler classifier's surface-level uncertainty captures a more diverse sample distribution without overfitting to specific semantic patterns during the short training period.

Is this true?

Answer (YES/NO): YES